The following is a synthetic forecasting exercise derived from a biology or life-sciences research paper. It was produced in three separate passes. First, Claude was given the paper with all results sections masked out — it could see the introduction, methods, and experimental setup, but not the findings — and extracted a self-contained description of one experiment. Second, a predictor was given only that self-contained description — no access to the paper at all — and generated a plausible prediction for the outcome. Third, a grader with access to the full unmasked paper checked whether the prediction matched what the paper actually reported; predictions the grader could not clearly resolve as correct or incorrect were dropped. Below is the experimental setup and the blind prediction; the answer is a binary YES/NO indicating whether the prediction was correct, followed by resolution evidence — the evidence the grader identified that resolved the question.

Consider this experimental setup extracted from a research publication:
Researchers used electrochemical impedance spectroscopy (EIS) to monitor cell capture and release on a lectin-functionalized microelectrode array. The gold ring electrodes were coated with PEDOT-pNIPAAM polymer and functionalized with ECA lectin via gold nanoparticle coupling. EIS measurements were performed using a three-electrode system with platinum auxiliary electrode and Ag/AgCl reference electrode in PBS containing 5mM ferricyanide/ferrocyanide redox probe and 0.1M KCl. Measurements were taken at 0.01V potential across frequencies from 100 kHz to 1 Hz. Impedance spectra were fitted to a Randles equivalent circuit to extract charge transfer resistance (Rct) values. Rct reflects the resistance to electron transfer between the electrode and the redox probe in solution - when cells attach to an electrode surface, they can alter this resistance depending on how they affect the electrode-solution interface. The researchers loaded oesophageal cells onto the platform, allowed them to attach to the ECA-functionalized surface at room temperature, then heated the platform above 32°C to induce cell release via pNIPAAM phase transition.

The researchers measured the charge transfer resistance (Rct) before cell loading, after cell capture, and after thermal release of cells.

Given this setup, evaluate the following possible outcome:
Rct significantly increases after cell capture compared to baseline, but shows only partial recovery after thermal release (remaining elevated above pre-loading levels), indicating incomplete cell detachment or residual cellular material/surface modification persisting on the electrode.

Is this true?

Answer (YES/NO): YES